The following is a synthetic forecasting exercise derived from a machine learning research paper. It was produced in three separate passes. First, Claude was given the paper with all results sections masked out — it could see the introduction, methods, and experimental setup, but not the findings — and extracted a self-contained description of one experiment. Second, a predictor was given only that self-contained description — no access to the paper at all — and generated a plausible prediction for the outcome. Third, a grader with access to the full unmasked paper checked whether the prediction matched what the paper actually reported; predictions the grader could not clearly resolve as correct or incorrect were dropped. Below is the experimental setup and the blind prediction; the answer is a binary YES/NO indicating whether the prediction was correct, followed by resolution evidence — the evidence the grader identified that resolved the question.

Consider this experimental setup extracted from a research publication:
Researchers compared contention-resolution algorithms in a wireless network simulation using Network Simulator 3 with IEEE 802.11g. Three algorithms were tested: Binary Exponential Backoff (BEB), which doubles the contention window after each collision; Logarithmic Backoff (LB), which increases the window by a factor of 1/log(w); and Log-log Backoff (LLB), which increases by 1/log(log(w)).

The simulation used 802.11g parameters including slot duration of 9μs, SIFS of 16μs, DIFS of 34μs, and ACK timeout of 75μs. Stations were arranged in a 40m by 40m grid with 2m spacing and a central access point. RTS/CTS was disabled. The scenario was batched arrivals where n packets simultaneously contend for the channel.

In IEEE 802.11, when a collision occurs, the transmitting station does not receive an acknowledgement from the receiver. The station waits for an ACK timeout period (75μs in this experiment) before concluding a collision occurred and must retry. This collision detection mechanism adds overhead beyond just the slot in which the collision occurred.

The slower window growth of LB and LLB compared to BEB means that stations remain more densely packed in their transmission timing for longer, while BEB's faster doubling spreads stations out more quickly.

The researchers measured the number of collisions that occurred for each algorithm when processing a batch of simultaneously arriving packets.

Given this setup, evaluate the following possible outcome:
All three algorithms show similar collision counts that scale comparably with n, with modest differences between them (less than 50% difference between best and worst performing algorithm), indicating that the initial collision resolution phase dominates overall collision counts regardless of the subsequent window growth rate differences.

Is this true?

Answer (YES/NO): NO